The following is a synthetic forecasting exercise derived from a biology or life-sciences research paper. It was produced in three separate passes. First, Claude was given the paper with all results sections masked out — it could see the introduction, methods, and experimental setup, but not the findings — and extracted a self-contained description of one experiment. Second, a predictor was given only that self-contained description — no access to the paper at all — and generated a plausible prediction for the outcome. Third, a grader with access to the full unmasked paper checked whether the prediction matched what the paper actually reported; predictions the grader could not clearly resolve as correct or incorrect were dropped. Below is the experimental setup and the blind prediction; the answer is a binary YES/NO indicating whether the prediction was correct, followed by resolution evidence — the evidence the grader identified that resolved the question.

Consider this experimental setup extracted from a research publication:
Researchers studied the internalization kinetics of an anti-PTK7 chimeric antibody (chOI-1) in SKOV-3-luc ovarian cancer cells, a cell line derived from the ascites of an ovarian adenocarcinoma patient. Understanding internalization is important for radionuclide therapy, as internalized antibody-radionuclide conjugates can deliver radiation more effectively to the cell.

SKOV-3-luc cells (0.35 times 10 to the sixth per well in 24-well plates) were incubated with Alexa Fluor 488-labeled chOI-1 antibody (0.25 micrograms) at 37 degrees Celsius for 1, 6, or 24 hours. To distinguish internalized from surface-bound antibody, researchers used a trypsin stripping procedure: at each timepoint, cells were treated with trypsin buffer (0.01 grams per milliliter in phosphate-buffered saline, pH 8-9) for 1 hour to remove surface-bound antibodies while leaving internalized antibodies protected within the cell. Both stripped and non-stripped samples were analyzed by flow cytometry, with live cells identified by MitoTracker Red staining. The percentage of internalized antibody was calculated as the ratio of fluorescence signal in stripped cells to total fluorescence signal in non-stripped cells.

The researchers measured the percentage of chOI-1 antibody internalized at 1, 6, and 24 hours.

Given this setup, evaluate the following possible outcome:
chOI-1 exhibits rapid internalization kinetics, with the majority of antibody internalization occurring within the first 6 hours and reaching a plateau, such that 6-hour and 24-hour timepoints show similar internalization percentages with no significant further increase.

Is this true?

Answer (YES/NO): YES